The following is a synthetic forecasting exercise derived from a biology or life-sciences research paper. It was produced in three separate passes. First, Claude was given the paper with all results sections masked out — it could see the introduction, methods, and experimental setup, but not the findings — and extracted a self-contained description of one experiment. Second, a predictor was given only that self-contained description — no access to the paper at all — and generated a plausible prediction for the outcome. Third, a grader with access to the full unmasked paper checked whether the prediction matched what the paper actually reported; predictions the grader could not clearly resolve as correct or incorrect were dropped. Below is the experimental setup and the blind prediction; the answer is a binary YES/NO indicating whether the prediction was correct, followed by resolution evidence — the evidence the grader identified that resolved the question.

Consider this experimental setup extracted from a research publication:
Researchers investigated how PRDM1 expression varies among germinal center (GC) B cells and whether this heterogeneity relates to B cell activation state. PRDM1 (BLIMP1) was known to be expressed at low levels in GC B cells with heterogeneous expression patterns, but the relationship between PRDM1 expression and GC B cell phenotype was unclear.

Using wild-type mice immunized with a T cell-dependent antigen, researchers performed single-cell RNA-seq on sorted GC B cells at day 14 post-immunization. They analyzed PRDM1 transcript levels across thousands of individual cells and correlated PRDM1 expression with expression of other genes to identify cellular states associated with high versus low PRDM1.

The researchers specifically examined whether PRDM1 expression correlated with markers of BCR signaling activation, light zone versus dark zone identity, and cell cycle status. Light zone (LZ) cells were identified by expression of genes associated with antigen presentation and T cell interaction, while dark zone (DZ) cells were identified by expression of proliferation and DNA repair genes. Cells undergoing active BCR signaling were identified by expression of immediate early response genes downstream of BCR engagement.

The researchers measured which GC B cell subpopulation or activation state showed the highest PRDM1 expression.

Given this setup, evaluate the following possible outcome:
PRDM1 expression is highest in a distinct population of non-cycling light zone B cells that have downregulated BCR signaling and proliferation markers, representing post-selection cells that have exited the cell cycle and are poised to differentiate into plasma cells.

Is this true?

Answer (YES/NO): NO